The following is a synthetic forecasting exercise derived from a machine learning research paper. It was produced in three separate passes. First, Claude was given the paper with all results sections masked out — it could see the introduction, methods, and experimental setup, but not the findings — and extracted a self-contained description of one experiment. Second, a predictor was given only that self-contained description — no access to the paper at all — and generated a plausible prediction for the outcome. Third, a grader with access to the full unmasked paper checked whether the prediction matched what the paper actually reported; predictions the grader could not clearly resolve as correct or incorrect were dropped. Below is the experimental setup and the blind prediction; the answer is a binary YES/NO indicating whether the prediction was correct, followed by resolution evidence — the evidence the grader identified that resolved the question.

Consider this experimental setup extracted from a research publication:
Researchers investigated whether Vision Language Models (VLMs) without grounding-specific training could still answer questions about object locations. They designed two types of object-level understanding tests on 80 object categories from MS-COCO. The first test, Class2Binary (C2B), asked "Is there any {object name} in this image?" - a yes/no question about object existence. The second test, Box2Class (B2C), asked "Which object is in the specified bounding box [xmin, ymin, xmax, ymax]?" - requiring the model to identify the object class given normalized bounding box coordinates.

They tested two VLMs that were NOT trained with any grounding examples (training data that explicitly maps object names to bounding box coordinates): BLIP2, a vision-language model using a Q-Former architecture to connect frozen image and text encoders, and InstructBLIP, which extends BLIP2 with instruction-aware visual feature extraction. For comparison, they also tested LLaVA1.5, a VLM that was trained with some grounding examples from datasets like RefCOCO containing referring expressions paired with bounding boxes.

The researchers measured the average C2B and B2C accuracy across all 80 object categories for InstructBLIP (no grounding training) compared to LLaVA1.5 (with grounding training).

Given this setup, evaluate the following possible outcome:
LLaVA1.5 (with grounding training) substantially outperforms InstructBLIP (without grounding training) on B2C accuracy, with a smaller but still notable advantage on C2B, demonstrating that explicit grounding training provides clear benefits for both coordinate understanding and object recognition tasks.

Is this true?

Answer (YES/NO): NO